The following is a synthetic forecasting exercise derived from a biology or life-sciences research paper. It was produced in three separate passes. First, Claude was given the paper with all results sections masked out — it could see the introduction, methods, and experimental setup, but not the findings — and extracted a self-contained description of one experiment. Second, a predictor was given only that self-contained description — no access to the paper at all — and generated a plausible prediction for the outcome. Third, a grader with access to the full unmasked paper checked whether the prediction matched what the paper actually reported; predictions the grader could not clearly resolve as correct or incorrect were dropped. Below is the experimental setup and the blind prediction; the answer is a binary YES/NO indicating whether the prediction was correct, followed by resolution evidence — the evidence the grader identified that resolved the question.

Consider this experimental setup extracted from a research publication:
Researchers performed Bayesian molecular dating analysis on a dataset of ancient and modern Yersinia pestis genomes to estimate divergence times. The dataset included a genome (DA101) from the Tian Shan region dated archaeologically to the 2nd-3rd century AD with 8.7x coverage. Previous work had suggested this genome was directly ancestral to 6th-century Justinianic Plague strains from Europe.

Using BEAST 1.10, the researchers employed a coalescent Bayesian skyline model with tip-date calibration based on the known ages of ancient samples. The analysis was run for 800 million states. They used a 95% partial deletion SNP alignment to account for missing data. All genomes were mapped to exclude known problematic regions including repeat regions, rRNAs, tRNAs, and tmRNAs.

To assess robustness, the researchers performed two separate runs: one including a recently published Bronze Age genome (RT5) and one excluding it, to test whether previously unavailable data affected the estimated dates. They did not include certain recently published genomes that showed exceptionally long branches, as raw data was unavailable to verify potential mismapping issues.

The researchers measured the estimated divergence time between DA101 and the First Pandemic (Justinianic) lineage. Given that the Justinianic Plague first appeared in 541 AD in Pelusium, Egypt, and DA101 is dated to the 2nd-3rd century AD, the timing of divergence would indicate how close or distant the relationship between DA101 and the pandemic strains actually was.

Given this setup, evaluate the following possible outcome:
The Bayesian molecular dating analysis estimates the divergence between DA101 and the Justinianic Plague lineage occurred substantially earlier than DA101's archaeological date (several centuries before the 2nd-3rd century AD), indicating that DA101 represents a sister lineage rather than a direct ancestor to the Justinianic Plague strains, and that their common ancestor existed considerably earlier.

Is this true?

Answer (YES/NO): YES